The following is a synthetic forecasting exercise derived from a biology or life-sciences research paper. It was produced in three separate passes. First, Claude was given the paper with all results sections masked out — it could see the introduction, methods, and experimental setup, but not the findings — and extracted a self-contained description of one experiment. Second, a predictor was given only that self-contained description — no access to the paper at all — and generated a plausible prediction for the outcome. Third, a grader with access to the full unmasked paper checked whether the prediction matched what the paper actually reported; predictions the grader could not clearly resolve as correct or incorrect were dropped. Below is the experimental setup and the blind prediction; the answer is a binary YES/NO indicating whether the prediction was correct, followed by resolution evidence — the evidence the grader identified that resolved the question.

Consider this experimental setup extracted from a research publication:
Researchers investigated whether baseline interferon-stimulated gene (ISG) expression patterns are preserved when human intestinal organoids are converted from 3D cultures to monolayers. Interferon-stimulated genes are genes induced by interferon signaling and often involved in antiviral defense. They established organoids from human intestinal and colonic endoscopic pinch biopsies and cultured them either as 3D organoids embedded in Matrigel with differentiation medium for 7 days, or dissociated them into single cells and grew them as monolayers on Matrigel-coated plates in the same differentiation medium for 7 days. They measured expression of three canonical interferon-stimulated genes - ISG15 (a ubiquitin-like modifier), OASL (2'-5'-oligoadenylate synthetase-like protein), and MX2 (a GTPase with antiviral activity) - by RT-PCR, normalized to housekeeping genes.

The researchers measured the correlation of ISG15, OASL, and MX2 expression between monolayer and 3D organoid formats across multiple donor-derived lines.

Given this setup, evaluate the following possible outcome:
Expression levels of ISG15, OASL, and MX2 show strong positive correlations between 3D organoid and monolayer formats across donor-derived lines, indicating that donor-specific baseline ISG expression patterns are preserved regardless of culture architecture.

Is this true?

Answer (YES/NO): YES